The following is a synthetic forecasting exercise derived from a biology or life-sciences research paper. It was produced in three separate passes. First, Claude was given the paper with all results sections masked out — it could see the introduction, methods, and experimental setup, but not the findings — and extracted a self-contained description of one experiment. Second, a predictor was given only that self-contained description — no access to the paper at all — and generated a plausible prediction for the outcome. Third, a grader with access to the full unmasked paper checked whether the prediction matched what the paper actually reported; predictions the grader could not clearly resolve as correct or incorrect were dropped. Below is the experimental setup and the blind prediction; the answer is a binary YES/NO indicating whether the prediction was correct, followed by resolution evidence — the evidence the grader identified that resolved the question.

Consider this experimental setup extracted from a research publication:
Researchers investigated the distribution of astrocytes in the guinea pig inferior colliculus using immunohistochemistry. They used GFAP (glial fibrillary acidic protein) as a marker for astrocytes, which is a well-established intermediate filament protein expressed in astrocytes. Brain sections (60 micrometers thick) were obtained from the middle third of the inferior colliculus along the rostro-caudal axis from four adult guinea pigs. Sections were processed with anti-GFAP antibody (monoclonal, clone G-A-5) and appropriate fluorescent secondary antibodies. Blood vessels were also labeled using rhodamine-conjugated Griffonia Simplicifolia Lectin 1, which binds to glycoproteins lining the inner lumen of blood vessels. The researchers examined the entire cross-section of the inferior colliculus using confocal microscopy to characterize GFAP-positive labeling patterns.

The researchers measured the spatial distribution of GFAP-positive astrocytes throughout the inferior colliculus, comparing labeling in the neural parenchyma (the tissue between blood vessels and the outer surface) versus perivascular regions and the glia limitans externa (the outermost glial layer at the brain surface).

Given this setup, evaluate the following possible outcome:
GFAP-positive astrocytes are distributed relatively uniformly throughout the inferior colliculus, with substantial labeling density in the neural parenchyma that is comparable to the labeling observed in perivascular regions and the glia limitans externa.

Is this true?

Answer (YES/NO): NO